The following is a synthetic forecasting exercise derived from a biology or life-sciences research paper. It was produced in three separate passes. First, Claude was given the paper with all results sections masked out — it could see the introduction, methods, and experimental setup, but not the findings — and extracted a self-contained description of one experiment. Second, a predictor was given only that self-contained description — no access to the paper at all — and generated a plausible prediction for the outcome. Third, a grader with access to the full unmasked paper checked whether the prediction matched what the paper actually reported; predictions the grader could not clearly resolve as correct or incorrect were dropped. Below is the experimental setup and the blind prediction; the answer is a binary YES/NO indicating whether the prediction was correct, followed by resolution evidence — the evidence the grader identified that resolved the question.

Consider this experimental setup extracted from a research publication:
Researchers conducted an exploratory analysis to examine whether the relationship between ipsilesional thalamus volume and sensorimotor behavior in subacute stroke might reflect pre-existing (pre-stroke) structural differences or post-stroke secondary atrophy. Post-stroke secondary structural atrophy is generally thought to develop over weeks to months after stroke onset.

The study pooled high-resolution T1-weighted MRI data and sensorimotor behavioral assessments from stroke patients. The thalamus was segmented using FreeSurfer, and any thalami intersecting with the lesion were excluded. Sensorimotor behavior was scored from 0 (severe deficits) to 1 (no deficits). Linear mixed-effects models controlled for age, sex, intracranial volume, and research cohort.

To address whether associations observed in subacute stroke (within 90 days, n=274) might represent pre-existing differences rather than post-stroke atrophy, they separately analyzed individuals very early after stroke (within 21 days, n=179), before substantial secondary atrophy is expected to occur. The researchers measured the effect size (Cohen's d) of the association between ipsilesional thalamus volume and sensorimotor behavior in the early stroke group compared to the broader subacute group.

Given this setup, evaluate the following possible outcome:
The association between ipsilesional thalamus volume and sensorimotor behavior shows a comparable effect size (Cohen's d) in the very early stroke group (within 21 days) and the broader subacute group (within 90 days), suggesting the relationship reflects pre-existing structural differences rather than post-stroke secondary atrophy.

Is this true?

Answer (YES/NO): NO